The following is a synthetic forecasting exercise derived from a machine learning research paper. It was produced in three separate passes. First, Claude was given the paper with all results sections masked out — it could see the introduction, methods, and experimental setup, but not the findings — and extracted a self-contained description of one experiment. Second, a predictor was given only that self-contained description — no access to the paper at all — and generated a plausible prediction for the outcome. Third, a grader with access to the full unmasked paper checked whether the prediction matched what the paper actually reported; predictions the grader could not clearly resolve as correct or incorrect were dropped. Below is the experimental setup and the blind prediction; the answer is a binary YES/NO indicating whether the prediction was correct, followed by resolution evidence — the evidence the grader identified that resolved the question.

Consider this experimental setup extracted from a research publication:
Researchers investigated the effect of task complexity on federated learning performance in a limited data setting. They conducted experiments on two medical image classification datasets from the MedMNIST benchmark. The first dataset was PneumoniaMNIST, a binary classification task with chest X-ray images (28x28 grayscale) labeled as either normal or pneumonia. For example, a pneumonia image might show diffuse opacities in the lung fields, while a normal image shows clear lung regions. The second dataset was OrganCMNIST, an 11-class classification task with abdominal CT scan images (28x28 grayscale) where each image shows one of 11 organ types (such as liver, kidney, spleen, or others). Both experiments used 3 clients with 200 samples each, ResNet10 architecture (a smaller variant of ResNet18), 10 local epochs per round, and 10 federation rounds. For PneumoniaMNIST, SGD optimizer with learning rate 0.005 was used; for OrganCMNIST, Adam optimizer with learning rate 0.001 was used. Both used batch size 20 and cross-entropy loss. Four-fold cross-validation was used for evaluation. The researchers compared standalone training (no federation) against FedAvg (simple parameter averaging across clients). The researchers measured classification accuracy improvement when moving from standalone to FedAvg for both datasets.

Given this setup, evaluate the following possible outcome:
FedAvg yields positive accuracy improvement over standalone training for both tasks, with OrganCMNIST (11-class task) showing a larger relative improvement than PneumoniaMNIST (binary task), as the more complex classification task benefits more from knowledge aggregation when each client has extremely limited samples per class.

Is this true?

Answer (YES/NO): YES